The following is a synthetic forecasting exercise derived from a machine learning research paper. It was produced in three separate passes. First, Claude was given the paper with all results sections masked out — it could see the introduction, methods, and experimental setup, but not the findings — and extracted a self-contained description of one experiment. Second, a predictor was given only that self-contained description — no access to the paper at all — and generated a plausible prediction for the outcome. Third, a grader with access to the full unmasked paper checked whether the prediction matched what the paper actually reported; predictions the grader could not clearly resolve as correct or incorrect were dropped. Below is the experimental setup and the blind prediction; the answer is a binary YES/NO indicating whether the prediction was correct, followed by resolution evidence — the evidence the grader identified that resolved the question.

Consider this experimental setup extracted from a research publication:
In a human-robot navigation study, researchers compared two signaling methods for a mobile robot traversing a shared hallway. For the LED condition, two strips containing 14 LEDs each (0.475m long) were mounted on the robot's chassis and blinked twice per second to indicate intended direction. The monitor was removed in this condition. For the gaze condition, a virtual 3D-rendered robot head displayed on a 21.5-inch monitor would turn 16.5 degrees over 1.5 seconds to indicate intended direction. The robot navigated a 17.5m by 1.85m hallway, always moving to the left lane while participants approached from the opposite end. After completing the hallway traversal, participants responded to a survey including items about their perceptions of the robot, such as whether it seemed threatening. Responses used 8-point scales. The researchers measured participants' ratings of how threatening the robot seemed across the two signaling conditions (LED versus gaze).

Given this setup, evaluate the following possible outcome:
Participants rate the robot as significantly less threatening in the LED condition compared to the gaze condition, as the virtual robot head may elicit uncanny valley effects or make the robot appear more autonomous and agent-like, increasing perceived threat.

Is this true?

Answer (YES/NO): NO